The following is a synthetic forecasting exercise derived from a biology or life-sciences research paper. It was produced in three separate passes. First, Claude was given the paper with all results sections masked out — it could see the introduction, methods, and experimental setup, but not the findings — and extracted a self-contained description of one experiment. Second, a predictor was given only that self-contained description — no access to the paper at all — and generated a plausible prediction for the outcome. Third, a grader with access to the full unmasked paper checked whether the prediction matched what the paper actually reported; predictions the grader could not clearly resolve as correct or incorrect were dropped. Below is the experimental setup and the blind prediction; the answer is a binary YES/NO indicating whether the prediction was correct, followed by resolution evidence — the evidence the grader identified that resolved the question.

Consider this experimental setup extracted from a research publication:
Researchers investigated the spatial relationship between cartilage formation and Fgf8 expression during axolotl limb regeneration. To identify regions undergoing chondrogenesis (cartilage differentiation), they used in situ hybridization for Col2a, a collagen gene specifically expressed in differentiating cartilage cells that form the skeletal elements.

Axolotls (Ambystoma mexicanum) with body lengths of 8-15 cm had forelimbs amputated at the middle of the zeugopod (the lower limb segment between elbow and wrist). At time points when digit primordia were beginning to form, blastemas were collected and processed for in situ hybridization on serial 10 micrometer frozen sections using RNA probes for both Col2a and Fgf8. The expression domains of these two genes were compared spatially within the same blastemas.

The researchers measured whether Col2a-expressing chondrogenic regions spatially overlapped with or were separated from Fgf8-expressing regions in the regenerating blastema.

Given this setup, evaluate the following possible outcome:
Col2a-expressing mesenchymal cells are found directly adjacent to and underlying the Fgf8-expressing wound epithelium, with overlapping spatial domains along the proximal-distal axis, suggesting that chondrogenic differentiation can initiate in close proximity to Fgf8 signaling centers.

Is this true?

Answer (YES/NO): NO